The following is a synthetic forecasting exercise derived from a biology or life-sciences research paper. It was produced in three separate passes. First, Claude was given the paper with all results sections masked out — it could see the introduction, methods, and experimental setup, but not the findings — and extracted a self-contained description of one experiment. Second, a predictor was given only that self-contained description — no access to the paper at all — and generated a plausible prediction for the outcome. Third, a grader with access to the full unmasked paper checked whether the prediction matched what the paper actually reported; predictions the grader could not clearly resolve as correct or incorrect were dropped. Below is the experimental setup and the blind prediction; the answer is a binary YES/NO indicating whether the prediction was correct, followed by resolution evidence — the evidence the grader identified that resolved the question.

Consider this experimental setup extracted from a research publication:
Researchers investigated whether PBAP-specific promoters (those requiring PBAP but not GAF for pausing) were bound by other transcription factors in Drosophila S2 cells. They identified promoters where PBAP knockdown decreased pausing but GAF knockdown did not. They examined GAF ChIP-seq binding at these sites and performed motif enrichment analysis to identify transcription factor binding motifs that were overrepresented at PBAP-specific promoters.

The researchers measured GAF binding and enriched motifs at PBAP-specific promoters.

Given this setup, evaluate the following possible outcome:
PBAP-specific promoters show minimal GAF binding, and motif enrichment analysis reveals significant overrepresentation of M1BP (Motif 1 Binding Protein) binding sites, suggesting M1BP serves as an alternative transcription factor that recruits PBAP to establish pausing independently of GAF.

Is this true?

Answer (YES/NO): NO